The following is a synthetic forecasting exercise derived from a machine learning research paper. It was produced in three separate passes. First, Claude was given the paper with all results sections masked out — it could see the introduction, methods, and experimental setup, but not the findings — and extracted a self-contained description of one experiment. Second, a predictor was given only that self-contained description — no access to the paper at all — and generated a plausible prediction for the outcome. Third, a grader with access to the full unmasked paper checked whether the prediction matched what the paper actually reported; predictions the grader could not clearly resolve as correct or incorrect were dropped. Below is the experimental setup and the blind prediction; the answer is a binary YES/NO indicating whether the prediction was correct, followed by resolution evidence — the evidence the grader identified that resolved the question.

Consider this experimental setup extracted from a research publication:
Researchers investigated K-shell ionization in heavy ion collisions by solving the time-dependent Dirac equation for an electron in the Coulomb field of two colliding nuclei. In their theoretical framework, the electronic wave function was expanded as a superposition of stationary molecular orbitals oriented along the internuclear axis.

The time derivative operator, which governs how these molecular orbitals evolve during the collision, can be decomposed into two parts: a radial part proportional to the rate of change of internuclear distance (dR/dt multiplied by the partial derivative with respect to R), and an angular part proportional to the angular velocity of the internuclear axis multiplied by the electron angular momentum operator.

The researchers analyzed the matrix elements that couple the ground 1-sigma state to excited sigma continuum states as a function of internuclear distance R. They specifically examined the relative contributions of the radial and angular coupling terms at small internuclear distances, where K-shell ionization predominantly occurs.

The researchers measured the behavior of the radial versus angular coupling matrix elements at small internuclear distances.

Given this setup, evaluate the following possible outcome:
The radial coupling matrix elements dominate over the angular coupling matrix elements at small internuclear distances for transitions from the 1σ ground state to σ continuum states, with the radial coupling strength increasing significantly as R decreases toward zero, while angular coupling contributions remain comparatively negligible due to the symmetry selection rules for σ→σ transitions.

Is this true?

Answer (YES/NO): YES